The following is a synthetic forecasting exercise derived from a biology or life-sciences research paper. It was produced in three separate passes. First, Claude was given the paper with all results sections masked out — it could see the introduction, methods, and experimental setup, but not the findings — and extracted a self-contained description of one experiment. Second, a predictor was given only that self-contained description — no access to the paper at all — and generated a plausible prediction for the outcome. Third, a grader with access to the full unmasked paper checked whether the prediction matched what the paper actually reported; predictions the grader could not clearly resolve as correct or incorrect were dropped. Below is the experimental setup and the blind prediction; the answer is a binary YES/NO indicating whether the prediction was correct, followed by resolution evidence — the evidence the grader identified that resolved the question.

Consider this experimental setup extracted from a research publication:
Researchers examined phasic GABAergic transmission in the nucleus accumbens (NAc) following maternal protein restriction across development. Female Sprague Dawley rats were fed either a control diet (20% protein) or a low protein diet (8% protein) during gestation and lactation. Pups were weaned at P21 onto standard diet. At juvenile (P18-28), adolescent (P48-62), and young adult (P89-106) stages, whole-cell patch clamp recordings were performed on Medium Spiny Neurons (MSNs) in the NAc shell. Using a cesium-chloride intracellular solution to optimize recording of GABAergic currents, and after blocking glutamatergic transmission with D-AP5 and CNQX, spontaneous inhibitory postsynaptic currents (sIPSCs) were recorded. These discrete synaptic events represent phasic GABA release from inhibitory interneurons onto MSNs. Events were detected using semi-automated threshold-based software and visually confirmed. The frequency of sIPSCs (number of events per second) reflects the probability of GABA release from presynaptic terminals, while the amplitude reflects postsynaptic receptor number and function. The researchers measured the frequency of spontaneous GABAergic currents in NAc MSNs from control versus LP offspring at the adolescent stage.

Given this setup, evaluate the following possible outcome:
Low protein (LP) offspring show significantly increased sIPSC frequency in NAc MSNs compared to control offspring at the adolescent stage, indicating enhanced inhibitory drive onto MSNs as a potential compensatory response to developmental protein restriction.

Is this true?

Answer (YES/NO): NO